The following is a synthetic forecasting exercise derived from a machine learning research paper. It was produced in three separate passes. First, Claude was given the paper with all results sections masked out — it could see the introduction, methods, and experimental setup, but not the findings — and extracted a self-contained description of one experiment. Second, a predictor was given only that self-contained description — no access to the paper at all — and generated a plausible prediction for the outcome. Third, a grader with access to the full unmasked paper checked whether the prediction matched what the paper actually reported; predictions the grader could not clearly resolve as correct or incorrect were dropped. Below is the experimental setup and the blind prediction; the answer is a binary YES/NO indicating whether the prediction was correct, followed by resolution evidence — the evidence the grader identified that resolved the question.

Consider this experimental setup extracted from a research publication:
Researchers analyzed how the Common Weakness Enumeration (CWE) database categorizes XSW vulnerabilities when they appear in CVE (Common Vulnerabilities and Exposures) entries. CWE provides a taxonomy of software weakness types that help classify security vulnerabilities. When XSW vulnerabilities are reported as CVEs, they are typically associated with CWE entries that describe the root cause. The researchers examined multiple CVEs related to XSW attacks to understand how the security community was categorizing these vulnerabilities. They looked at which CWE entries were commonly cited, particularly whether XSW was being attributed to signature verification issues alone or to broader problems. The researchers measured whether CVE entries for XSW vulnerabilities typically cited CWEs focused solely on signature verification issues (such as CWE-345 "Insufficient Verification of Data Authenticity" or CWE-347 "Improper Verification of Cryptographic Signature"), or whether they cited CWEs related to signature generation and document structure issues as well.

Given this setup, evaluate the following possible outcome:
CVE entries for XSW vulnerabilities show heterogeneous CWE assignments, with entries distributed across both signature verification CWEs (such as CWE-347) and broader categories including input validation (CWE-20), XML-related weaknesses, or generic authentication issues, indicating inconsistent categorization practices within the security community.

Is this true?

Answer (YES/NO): NO